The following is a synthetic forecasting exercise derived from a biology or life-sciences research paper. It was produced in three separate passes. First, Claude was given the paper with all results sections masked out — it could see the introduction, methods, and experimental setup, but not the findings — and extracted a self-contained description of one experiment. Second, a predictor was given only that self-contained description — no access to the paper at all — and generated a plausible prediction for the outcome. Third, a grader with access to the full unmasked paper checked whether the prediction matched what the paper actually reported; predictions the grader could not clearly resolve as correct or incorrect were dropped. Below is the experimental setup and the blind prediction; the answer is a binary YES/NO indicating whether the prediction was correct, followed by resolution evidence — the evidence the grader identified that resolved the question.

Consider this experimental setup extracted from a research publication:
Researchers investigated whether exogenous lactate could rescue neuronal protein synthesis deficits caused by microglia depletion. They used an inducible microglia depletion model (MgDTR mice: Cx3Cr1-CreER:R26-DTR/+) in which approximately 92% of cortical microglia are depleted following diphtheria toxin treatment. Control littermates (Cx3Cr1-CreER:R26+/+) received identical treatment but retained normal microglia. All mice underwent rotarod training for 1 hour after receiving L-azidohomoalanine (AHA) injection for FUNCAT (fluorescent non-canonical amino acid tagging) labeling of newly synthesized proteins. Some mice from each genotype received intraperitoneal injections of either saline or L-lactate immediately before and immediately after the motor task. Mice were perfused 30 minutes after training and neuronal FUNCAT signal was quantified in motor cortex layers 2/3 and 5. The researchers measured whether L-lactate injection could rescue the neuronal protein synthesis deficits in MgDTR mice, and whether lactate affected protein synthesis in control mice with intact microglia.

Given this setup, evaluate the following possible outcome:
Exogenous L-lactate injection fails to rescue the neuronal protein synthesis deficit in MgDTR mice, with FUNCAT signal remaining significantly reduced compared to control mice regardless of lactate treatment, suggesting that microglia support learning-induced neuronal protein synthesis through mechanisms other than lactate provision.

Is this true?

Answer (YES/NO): NO